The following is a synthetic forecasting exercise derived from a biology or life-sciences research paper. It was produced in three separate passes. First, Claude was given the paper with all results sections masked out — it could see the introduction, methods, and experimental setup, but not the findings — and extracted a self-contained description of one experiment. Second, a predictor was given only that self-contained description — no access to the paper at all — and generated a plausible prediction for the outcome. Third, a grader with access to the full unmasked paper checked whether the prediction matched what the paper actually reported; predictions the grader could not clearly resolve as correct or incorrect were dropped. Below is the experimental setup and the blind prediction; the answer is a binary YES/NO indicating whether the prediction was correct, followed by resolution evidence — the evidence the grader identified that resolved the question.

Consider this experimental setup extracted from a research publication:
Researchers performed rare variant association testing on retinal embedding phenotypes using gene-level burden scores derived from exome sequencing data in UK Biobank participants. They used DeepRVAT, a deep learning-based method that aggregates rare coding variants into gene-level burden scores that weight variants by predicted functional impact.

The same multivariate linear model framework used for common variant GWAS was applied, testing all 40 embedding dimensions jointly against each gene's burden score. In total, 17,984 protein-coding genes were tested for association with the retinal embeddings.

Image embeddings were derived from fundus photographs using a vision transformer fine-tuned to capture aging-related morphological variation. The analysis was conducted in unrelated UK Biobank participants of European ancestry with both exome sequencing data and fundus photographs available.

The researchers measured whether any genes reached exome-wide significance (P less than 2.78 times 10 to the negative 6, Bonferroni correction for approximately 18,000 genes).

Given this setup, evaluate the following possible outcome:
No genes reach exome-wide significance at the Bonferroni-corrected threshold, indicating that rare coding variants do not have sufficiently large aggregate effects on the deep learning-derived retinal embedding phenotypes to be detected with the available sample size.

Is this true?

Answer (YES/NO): NO